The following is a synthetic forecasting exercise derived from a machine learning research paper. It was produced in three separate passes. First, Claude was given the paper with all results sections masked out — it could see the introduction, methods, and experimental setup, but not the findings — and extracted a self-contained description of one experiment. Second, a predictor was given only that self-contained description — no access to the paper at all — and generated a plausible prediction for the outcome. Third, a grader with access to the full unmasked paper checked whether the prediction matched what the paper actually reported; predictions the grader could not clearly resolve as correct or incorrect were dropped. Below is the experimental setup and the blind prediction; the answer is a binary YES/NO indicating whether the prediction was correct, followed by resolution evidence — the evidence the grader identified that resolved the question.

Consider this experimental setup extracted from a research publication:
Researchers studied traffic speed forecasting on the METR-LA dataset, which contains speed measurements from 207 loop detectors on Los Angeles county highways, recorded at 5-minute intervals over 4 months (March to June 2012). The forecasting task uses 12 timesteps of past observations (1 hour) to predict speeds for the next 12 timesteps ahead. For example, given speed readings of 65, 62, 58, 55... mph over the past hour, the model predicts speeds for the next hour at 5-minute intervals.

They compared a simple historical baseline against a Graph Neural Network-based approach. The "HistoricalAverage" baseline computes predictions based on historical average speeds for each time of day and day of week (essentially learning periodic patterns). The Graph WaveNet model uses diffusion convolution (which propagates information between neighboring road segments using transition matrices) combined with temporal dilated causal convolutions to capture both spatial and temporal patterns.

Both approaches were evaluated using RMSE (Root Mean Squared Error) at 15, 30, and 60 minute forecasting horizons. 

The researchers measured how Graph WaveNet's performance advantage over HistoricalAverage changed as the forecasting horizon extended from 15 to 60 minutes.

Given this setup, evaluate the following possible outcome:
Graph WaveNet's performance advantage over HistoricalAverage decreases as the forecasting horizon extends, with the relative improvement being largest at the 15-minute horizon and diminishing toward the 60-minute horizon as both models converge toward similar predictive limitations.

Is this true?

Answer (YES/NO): YES